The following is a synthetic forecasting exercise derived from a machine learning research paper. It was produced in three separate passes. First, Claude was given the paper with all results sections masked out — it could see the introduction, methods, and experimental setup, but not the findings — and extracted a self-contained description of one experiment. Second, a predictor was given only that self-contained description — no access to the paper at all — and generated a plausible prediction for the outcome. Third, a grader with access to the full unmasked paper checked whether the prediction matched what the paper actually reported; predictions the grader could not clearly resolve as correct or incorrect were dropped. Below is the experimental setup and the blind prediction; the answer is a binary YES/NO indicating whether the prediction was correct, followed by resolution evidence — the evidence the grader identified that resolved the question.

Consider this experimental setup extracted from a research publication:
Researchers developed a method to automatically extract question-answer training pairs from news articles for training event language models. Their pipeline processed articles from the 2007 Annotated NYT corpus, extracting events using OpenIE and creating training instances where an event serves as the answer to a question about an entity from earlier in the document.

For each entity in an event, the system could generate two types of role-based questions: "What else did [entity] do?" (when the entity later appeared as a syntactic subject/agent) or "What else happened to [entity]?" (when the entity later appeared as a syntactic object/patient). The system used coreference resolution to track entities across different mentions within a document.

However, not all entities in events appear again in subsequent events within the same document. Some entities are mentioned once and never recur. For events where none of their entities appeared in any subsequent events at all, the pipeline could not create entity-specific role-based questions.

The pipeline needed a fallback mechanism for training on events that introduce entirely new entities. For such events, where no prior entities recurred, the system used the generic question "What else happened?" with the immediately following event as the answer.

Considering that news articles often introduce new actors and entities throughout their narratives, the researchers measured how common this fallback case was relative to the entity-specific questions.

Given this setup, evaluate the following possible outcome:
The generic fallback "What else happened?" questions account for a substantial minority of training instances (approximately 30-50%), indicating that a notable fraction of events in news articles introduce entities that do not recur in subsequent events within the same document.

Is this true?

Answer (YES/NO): NO